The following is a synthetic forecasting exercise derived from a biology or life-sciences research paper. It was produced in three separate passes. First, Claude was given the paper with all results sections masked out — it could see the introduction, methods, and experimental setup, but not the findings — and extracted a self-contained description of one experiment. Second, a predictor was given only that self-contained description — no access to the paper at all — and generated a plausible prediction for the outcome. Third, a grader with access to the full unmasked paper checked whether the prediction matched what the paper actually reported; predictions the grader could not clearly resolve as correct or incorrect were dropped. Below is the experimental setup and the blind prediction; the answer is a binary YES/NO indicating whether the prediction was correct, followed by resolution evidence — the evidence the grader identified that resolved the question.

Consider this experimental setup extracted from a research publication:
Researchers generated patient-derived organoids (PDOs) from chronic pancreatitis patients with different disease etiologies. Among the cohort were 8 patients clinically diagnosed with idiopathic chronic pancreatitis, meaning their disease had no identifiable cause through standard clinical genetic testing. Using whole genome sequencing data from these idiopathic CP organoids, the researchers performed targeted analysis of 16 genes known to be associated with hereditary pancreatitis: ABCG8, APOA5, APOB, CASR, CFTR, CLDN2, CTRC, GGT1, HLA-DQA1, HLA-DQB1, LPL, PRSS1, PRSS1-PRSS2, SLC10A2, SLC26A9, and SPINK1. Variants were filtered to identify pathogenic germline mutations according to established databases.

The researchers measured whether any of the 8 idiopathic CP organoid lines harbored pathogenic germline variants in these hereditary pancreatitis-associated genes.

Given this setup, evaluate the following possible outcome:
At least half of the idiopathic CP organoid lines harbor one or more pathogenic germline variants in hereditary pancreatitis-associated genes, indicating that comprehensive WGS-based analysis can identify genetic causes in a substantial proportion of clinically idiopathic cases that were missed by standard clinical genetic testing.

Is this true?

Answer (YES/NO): NO